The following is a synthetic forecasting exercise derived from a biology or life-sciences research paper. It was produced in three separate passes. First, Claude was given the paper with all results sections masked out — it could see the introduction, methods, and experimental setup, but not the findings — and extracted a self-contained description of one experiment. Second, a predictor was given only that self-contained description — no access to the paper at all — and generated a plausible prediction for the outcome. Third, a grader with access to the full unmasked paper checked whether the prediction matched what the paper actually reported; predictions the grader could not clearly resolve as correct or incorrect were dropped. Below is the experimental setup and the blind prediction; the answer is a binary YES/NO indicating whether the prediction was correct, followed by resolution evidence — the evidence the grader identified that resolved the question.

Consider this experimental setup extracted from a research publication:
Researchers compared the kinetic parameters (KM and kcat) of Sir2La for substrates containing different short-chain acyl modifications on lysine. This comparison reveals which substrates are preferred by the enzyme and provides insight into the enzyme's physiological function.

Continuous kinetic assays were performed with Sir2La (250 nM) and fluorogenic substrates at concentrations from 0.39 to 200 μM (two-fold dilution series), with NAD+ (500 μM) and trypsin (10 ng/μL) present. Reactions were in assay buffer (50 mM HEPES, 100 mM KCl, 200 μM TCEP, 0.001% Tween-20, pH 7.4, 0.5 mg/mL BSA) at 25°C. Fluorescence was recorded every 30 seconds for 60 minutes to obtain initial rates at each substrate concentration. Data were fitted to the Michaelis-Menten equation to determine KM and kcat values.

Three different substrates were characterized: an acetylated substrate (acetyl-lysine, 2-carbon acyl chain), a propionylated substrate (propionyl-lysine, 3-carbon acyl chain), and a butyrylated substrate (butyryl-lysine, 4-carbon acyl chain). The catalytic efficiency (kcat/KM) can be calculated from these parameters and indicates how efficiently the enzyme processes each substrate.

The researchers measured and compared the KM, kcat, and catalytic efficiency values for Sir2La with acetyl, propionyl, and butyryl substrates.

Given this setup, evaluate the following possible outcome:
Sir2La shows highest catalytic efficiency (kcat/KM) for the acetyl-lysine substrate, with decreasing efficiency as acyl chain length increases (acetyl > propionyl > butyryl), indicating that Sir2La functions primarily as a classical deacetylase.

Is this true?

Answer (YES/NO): NO